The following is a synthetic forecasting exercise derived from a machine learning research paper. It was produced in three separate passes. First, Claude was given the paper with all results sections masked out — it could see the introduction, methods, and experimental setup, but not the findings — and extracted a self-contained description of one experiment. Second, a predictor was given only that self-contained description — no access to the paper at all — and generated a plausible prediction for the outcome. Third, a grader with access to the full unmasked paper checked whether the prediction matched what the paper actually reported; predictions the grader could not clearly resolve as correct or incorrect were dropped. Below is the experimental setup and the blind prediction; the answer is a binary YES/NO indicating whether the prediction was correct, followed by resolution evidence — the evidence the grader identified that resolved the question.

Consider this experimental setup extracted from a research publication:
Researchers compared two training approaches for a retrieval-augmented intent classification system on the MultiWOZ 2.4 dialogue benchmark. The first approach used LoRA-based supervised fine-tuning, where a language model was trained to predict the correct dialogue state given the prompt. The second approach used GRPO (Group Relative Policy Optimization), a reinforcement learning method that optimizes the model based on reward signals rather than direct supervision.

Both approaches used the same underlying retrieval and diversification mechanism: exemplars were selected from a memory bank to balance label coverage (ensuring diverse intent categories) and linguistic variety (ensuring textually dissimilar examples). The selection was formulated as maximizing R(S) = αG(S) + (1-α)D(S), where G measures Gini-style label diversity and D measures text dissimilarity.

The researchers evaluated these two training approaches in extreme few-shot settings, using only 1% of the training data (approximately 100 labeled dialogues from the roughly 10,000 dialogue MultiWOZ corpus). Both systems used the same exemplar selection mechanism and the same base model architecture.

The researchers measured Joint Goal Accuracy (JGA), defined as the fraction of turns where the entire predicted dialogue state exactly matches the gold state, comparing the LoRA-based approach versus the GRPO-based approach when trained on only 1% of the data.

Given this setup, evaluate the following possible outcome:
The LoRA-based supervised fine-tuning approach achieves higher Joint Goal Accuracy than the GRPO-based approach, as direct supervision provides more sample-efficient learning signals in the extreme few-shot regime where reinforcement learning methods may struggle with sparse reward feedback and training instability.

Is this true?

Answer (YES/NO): YES